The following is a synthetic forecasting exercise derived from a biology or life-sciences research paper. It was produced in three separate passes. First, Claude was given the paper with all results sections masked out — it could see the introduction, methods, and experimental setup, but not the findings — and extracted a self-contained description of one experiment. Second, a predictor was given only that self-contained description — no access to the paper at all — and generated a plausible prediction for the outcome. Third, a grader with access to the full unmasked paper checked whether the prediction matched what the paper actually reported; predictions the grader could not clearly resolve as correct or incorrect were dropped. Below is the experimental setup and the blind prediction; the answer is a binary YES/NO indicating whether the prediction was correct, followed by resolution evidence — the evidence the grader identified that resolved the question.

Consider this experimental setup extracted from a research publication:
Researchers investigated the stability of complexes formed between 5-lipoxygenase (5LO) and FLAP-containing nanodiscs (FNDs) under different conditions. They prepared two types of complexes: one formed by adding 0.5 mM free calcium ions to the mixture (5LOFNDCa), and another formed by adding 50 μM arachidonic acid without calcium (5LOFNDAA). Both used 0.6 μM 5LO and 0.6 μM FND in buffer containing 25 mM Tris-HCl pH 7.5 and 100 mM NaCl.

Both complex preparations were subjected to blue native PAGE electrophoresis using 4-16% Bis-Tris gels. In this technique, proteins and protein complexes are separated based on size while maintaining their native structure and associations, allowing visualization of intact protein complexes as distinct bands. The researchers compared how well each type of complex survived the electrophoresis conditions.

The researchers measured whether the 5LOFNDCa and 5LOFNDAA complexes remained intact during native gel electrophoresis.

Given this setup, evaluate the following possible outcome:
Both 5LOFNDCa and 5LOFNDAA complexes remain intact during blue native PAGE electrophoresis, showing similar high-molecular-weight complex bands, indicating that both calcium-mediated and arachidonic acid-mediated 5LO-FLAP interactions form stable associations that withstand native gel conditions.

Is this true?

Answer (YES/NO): NO